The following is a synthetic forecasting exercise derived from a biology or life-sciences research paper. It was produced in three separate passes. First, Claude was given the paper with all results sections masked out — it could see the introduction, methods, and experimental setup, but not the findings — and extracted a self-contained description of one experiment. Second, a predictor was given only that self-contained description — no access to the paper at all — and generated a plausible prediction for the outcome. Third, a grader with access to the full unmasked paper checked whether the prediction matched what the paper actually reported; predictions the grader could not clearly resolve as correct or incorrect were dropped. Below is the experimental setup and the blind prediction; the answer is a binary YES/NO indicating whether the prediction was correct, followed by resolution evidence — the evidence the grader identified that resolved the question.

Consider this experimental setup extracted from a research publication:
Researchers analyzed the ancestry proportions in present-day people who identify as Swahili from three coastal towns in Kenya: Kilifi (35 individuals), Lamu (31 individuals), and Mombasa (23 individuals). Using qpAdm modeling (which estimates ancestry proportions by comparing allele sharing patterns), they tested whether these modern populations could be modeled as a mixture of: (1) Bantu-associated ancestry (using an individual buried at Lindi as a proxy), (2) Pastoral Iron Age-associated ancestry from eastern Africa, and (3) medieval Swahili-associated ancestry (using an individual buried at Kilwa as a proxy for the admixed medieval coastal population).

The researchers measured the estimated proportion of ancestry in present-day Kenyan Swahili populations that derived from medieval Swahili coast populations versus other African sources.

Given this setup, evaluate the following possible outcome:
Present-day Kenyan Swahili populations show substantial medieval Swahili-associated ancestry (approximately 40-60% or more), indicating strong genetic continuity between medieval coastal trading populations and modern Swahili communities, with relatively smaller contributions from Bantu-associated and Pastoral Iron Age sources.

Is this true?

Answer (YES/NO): NO